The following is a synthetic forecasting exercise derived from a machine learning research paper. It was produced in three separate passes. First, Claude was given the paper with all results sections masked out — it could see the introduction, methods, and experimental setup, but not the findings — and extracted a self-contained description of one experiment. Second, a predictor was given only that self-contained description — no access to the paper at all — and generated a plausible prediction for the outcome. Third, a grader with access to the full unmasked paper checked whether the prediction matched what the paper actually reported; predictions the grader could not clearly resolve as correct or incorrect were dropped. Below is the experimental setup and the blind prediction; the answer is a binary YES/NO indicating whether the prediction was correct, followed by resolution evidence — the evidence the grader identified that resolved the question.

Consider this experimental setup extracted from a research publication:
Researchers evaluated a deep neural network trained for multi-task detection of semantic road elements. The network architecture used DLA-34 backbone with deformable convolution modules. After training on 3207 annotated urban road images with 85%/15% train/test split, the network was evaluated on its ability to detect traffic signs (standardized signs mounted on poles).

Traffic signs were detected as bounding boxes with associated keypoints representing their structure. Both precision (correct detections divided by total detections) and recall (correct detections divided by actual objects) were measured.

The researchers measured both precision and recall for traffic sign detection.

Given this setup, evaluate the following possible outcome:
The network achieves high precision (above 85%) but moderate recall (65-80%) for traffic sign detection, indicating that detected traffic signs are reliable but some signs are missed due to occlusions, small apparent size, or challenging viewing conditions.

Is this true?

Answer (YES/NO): NO